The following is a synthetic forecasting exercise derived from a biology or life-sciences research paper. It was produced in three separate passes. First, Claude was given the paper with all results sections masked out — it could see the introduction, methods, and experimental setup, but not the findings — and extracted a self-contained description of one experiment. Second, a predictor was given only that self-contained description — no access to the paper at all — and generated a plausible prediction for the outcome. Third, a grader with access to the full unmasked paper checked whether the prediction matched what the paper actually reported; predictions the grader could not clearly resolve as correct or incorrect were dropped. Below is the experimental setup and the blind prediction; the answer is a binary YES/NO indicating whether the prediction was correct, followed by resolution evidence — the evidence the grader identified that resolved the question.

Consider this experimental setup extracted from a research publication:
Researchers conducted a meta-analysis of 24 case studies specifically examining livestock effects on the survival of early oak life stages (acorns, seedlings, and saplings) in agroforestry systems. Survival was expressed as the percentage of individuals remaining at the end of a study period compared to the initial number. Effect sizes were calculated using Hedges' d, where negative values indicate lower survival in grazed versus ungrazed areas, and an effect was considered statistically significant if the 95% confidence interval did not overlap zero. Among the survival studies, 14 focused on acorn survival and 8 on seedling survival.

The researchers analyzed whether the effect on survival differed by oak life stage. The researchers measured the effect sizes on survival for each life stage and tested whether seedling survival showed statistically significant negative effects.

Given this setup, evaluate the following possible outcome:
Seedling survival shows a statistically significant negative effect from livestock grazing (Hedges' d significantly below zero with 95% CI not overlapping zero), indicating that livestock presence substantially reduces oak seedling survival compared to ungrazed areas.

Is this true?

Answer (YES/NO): NO